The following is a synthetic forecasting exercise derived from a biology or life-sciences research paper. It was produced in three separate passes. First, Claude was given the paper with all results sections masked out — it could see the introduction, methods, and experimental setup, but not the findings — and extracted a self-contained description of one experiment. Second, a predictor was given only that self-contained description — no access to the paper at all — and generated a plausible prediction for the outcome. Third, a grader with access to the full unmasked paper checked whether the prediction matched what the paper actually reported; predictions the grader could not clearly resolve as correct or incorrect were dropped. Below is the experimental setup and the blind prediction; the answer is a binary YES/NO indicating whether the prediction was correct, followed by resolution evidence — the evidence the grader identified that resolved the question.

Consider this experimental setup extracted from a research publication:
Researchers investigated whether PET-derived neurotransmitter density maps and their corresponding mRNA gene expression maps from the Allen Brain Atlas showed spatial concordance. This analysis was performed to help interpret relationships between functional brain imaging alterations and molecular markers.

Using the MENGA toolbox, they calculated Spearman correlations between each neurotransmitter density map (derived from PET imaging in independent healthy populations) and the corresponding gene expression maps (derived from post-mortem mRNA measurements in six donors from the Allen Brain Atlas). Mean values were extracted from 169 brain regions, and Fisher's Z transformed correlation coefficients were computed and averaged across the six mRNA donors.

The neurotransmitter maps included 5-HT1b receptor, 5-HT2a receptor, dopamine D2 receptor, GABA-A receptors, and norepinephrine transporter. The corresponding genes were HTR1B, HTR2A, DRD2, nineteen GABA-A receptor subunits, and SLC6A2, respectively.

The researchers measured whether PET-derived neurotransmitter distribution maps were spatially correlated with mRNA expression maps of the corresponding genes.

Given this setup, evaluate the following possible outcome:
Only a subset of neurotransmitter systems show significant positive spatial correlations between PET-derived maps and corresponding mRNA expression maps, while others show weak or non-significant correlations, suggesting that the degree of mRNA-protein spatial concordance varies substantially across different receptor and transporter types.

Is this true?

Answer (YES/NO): YES